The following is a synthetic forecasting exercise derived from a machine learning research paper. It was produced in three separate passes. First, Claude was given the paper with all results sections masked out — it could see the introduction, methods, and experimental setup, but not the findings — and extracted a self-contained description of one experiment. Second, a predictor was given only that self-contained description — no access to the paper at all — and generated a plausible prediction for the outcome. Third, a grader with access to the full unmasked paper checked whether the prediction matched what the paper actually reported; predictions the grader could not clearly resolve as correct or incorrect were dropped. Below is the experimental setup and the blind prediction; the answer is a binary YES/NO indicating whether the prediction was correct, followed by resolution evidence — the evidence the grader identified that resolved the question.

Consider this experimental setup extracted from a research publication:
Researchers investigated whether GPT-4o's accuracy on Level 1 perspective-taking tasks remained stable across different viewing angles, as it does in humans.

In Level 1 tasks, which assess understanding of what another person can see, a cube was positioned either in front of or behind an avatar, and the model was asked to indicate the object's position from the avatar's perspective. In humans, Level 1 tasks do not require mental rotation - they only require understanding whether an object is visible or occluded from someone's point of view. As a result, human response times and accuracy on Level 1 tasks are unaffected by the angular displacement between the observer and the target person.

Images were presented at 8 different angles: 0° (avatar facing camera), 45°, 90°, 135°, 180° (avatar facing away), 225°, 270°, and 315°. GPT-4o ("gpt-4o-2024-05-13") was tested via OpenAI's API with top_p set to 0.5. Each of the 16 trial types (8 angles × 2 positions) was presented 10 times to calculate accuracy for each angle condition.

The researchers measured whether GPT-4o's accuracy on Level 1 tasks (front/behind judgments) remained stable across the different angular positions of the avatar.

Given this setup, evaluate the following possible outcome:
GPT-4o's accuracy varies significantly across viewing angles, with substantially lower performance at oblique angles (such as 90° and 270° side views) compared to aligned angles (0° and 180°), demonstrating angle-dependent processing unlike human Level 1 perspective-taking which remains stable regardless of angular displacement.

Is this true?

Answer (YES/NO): NO